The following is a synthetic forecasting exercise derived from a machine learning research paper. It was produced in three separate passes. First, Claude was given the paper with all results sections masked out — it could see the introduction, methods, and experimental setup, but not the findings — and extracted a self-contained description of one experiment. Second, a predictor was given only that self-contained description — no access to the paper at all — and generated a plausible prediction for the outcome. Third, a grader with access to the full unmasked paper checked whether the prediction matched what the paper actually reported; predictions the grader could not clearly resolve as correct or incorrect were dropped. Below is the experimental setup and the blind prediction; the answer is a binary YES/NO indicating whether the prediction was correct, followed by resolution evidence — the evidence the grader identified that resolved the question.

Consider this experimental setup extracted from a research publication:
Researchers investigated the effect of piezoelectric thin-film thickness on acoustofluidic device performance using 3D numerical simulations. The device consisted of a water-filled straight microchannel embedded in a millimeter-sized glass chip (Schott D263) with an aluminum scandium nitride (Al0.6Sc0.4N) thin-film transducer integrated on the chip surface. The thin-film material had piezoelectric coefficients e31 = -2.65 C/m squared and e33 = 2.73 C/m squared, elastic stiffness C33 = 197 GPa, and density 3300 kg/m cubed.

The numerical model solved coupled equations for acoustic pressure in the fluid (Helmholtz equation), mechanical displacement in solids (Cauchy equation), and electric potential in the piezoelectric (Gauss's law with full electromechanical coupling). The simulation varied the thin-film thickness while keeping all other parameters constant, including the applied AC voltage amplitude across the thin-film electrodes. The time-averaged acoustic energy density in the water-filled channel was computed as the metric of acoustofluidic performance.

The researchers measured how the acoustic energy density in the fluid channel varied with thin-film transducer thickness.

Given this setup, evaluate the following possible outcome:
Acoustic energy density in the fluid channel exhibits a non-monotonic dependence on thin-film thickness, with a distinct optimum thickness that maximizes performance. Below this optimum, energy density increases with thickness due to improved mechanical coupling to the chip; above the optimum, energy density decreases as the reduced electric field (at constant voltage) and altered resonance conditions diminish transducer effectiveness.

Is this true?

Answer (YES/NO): NO